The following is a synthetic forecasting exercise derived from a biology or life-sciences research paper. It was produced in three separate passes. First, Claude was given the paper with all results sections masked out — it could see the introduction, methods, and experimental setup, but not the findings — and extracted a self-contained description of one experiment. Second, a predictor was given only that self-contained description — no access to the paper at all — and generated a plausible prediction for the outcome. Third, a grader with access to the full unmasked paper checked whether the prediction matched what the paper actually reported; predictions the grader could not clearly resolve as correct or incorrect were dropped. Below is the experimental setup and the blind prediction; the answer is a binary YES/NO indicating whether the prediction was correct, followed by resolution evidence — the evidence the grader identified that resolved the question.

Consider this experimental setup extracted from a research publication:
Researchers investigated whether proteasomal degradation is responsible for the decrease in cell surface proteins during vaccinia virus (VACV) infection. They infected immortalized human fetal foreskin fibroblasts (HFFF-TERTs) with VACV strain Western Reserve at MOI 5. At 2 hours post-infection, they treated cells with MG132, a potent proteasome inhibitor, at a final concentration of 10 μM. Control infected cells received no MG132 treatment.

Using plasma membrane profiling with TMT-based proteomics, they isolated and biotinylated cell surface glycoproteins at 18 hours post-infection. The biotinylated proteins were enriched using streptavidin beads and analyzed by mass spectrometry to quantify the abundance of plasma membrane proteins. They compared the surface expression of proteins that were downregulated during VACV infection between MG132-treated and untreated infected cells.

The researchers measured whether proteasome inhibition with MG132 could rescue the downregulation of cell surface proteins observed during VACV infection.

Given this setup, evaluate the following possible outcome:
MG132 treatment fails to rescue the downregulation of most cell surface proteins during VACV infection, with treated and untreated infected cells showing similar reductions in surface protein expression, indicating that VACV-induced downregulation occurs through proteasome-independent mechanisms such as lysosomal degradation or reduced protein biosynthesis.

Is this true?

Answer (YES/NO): YES